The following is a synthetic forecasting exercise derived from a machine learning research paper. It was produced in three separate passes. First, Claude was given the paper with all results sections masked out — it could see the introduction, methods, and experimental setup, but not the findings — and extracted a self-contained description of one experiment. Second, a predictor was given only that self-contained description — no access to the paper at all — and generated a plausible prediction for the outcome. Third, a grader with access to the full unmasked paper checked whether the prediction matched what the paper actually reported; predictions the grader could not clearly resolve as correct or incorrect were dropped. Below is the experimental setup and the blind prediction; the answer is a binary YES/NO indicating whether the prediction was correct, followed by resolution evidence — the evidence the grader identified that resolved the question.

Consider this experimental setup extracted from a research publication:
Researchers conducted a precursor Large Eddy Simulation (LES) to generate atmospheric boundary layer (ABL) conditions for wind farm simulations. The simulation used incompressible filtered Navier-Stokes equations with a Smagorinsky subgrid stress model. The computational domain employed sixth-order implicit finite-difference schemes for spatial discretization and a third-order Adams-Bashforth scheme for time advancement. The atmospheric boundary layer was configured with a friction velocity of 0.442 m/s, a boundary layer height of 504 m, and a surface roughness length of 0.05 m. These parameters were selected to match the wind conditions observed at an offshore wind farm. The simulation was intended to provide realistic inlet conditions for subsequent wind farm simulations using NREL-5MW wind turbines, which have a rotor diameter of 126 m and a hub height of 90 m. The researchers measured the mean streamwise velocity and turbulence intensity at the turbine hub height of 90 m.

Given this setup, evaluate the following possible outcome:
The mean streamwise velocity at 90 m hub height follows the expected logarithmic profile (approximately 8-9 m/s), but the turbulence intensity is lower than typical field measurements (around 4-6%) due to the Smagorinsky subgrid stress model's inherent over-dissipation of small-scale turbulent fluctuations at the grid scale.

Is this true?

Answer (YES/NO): NO